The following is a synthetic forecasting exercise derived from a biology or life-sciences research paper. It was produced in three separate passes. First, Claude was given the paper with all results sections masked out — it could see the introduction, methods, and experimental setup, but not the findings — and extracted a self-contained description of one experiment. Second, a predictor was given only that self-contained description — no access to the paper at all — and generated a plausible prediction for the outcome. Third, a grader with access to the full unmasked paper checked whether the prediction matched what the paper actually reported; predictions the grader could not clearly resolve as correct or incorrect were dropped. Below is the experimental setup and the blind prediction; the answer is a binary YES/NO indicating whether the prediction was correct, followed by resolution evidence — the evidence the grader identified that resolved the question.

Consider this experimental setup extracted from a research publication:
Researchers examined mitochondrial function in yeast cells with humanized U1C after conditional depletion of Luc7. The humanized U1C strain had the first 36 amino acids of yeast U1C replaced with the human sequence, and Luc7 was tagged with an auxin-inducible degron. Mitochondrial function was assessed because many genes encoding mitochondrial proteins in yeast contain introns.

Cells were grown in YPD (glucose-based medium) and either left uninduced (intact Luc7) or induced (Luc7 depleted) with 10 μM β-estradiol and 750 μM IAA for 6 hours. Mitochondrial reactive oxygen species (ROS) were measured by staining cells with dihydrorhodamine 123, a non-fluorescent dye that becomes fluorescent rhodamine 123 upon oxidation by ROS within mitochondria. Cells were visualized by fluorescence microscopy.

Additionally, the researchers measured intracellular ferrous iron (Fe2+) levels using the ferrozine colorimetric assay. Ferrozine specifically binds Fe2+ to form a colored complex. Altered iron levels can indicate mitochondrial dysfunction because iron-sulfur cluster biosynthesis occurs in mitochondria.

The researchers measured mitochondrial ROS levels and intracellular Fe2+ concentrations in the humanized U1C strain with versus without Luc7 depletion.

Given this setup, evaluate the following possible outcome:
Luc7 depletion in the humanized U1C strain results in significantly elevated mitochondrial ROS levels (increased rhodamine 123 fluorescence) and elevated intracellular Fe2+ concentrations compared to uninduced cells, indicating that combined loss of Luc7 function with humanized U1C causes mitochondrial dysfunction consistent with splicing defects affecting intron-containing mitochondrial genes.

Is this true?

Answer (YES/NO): YES